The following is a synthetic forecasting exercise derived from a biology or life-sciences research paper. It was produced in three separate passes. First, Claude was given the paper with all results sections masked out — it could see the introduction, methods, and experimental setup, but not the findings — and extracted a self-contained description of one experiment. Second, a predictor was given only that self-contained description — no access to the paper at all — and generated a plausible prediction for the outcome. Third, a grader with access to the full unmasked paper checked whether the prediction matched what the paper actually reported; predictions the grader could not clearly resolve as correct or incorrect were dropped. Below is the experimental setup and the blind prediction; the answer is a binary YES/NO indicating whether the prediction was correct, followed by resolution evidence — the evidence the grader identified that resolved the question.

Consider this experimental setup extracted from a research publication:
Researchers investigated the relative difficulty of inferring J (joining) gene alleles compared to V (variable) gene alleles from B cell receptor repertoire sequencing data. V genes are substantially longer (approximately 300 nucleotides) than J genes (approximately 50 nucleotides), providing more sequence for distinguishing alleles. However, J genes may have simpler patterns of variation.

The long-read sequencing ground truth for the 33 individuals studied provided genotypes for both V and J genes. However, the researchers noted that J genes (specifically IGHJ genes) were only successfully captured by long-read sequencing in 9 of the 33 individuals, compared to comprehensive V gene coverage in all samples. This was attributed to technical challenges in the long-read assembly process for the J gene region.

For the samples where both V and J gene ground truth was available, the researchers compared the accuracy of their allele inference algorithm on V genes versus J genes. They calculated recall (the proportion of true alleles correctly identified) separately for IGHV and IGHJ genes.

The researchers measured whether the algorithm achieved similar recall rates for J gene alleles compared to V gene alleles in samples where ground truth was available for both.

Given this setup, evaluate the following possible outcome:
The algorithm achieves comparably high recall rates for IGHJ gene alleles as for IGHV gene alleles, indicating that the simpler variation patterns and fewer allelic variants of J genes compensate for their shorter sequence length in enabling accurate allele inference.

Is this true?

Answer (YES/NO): YES